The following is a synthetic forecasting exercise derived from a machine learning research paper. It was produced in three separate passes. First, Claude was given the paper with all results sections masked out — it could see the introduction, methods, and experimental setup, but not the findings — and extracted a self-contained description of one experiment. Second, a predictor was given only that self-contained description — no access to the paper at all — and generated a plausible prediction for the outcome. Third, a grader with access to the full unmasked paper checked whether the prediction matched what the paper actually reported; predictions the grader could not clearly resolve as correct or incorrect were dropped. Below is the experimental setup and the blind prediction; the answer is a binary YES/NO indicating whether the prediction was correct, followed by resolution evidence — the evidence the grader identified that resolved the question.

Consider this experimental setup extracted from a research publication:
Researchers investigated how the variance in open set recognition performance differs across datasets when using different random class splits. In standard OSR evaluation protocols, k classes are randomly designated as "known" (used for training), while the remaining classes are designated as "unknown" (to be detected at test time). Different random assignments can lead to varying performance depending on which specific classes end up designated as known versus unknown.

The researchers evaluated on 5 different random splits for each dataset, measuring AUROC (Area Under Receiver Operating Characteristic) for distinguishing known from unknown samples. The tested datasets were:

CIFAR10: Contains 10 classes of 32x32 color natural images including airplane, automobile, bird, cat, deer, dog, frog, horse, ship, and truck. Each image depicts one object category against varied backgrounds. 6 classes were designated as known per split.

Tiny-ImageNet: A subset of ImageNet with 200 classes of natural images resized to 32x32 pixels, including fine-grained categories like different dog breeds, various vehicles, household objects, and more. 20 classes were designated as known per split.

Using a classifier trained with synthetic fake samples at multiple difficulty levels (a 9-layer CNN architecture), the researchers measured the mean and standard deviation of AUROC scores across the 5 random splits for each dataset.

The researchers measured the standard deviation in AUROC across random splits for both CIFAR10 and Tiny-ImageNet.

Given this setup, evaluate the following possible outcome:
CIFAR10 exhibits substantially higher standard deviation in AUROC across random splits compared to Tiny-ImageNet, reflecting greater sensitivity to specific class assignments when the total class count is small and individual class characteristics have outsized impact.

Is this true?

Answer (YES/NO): YES